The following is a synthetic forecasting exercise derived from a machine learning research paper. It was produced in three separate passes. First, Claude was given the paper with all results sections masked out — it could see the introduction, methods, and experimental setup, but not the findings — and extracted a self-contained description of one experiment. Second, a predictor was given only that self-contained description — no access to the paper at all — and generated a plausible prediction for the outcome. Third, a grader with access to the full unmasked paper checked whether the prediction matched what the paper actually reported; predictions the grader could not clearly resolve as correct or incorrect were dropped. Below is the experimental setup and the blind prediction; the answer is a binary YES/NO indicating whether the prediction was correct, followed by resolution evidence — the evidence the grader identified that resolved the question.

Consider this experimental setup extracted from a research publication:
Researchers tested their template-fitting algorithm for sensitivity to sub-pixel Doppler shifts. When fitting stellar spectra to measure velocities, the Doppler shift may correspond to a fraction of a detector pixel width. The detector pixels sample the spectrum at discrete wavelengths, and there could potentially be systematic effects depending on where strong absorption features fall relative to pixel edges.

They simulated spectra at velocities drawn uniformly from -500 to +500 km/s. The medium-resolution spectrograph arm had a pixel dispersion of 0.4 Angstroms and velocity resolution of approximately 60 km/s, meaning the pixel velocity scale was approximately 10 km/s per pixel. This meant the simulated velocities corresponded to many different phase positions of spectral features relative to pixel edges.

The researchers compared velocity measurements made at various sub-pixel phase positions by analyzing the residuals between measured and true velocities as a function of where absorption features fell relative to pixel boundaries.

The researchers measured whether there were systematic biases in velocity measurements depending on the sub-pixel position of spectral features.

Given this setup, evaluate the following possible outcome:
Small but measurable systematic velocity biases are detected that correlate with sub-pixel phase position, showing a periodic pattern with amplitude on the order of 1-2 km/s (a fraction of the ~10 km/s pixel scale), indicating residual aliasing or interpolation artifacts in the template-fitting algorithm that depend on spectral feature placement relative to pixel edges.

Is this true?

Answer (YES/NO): NO